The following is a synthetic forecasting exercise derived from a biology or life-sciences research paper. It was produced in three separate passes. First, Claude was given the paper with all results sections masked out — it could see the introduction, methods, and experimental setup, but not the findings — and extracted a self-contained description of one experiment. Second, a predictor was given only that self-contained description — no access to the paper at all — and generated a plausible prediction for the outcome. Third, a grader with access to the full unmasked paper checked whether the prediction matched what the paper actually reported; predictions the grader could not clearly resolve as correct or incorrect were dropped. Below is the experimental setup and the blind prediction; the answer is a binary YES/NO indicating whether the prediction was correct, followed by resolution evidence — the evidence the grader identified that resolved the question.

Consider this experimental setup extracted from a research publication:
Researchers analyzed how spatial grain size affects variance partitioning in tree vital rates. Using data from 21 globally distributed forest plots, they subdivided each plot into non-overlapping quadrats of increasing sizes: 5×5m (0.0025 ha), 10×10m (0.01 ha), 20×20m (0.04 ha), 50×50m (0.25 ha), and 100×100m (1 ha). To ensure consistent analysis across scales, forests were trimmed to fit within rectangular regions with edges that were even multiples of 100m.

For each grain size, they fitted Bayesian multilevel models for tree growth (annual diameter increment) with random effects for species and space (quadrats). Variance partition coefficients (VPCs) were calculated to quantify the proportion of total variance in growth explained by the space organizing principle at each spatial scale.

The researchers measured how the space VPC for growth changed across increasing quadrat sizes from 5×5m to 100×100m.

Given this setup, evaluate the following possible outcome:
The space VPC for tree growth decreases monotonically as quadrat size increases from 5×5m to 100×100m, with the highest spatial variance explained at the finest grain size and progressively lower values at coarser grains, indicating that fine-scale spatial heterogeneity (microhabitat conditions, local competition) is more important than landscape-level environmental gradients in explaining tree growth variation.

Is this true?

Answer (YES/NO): YES